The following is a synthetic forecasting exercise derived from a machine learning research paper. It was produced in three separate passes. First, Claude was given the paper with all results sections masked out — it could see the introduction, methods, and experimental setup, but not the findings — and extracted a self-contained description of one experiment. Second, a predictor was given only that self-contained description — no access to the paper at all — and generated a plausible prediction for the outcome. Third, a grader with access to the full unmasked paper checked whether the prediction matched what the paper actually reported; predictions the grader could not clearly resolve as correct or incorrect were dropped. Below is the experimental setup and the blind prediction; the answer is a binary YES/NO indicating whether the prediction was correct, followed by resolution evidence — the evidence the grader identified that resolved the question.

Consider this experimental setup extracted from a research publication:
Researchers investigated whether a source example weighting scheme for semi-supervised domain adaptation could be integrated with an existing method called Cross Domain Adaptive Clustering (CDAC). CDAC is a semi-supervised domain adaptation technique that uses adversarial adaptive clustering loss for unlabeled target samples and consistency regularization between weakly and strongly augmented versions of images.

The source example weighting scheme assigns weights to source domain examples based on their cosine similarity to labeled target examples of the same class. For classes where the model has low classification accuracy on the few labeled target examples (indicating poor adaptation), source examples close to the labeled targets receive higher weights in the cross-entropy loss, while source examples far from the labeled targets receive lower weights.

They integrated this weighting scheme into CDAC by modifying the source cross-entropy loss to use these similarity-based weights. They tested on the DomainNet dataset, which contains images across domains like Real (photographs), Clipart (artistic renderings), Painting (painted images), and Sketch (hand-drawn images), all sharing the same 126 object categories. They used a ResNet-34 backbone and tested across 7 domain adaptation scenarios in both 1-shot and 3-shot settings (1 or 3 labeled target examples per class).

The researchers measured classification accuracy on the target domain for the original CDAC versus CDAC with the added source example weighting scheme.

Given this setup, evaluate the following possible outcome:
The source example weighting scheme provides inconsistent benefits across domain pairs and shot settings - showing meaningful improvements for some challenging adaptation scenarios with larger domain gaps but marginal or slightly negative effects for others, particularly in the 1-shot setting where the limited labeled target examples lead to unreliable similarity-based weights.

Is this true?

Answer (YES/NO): NO